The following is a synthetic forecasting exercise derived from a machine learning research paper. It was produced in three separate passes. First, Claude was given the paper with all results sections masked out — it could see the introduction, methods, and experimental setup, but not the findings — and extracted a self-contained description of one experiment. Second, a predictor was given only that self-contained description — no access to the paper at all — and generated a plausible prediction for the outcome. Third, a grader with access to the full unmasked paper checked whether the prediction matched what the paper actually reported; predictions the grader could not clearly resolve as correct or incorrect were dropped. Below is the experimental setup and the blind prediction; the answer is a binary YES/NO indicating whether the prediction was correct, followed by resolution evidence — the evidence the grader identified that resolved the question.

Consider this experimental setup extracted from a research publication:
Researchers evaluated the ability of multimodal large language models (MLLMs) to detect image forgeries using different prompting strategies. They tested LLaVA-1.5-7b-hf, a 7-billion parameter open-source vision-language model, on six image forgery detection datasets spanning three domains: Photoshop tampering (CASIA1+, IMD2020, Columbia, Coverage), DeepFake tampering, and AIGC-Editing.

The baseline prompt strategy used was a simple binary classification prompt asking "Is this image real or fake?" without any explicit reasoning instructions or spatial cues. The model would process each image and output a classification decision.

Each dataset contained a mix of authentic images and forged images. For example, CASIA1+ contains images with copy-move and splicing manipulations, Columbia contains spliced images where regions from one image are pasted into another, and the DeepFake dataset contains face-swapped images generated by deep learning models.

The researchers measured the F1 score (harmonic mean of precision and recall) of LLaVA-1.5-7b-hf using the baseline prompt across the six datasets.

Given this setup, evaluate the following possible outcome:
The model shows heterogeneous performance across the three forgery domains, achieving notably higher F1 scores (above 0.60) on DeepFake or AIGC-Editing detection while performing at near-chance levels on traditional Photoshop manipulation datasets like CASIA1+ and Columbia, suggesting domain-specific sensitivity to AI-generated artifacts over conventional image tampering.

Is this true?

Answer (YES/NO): NO